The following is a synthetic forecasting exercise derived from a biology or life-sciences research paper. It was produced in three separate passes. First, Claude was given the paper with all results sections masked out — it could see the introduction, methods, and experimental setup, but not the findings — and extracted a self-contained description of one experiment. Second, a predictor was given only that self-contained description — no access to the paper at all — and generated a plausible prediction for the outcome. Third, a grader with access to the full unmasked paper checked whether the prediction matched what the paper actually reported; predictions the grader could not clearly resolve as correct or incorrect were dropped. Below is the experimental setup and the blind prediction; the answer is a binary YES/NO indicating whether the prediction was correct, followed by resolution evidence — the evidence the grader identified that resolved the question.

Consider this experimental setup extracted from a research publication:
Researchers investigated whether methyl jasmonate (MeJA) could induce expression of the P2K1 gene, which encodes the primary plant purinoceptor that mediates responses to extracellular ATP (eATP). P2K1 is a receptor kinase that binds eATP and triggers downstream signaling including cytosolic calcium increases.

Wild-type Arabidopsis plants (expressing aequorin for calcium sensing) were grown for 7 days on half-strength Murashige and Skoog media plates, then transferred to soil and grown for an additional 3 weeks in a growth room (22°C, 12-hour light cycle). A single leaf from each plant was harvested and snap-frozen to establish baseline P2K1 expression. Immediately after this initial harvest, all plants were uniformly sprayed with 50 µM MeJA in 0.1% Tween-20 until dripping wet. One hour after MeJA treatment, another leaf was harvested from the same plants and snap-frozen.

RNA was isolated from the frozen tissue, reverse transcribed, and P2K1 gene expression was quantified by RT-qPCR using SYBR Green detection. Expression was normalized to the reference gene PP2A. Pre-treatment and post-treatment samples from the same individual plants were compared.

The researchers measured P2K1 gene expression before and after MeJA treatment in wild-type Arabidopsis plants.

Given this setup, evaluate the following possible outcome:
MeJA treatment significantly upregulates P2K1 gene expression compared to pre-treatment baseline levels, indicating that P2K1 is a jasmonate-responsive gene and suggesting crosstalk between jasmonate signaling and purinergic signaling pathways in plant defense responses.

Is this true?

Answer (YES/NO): YES